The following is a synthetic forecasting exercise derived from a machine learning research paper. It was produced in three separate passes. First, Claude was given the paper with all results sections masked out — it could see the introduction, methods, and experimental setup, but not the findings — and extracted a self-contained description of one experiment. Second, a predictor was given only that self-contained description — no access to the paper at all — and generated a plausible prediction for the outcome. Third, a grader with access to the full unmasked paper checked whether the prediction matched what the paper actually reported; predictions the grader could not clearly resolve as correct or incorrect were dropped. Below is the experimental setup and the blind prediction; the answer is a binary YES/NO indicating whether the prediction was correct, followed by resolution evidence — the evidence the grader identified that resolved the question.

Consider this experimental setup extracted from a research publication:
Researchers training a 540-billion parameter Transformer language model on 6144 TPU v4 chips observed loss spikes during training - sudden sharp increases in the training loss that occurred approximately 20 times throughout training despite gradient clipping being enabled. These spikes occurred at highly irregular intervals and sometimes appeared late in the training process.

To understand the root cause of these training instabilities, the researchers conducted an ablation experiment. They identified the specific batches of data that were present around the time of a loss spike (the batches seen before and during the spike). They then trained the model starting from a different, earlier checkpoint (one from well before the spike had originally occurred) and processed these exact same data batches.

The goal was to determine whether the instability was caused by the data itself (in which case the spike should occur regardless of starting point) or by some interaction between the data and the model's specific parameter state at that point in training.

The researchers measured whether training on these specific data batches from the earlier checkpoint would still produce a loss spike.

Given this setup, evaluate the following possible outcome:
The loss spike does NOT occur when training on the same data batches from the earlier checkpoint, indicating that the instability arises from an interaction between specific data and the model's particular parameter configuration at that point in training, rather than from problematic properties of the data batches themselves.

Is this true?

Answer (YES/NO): YES